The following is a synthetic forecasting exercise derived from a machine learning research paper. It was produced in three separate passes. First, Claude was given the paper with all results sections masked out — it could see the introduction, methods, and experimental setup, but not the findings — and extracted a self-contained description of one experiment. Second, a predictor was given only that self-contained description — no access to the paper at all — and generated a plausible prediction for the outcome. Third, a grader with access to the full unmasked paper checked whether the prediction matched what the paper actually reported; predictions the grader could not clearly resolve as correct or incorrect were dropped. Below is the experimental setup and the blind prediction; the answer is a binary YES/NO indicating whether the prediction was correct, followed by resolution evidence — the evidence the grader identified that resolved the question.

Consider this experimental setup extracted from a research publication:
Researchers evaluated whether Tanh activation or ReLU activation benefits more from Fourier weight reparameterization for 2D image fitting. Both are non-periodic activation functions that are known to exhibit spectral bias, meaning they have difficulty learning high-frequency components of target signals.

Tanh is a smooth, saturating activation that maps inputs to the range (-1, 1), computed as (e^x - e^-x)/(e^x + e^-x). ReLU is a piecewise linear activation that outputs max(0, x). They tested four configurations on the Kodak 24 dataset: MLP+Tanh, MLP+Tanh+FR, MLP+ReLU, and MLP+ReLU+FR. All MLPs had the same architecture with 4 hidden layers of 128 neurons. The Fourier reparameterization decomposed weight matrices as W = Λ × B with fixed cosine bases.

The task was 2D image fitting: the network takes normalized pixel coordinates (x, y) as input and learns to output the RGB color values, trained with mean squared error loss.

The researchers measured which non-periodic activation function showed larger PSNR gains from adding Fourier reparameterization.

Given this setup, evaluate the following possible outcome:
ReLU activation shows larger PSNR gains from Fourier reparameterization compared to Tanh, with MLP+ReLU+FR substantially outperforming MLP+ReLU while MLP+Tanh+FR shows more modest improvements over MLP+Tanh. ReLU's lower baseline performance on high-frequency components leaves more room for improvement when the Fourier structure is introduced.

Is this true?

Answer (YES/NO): NO